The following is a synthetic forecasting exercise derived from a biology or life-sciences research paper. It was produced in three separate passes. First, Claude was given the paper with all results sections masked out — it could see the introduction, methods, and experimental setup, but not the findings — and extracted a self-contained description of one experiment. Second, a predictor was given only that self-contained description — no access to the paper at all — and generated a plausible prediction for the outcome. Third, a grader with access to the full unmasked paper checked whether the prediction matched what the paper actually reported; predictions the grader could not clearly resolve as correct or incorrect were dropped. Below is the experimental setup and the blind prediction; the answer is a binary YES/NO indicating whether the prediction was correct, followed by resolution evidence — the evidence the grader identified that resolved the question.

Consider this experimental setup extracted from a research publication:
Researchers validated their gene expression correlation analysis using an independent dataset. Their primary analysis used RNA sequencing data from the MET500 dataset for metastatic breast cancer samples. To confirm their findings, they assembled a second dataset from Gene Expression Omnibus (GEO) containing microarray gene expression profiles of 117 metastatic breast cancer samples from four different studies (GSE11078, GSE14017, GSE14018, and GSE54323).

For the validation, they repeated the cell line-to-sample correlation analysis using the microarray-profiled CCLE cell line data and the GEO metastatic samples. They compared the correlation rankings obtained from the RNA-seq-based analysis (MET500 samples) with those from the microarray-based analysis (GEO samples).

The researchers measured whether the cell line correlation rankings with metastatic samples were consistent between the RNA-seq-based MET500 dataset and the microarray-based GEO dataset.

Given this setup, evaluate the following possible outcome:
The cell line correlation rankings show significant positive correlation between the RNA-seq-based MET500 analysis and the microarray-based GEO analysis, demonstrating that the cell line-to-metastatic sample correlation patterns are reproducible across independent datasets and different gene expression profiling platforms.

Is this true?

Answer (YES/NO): YES